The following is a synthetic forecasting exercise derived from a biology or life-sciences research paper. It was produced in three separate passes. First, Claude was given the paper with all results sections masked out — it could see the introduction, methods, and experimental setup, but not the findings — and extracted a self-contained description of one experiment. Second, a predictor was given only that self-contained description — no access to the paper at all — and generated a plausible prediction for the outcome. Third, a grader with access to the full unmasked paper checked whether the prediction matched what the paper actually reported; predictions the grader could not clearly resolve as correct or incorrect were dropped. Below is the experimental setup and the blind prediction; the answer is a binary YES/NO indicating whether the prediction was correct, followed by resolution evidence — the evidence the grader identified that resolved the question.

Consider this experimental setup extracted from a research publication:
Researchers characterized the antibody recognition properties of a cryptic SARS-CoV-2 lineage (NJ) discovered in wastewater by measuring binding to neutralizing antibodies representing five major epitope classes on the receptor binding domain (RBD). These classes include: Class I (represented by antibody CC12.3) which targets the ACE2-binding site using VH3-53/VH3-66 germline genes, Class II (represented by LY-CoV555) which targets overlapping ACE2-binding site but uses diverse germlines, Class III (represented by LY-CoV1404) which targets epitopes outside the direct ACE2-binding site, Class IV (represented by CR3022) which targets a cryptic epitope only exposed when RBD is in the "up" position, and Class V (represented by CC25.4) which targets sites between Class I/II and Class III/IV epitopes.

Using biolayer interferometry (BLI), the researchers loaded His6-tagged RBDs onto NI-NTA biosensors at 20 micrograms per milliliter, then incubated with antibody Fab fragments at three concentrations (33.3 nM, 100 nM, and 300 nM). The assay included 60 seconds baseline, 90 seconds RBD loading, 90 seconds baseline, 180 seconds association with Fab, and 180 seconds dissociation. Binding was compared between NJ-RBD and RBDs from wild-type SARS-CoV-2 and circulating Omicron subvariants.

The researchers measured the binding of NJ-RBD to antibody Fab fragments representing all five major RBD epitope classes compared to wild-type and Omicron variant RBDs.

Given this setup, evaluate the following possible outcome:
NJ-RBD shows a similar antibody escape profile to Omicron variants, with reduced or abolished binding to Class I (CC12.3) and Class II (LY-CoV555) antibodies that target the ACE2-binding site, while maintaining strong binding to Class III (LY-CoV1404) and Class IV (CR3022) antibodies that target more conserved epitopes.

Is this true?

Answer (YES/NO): NO